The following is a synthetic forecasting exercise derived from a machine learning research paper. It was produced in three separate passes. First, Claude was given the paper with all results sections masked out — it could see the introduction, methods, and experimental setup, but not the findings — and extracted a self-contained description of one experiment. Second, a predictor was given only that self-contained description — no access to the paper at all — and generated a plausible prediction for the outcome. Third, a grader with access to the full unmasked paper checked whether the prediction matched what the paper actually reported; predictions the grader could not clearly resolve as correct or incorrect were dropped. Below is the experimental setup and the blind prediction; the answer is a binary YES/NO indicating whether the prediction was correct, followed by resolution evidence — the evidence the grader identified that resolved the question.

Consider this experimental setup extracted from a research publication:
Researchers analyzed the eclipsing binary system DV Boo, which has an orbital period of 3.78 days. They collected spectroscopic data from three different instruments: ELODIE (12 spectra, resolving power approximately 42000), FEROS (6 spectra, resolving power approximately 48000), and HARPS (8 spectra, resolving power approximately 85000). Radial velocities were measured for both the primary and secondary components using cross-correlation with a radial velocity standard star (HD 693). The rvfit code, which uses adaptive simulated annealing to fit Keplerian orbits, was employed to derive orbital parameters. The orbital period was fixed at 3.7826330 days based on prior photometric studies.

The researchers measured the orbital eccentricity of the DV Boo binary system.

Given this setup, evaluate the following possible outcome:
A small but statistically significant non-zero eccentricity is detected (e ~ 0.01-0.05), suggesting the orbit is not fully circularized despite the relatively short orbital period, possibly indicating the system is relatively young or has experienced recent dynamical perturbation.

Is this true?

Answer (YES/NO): NO